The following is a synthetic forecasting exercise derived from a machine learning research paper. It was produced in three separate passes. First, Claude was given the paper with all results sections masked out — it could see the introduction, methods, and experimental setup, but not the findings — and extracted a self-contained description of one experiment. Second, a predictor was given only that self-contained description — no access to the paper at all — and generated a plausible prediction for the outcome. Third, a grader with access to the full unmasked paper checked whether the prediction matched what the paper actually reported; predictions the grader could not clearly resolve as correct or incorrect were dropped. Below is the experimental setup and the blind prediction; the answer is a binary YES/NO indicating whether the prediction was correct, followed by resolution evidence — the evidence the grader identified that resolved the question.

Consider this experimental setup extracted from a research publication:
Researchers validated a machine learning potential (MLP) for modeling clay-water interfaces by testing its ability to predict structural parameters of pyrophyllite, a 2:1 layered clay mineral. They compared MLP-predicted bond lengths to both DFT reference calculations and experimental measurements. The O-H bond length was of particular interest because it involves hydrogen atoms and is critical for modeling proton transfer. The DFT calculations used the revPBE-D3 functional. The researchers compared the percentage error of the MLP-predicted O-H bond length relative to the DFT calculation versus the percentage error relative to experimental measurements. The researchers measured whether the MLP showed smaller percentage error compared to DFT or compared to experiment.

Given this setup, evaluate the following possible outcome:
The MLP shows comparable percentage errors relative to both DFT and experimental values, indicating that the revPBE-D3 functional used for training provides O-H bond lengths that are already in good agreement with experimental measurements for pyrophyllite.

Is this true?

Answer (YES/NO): NO